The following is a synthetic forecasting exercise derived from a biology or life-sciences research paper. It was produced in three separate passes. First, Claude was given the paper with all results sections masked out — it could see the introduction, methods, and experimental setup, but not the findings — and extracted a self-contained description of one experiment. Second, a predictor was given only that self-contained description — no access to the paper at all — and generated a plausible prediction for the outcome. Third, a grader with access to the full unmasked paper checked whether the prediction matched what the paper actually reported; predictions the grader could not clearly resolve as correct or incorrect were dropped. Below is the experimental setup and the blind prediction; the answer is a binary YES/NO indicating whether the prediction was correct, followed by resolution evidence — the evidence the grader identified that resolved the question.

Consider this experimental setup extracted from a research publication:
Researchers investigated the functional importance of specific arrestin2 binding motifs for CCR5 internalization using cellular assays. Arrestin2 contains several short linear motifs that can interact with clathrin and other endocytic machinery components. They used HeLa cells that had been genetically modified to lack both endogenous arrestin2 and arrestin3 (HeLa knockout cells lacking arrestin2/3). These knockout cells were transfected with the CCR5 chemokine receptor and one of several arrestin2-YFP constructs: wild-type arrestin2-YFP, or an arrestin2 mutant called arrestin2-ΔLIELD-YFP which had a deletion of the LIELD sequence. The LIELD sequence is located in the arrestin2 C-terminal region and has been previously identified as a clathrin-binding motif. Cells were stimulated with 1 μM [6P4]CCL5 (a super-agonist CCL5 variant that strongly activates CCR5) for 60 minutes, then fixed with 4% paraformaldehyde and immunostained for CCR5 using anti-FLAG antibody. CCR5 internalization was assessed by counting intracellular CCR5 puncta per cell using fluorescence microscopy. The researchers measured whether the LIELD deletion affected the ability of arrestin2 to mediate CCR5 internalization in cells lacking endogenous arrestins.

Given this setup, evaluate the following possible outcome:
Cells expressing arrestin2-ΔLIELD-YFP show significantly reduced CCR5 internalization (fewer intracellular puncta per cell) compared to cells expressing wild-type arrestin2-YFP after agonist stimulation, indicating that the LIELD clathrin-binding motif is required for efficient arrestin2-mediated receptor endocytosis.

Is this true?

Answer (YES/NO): NO